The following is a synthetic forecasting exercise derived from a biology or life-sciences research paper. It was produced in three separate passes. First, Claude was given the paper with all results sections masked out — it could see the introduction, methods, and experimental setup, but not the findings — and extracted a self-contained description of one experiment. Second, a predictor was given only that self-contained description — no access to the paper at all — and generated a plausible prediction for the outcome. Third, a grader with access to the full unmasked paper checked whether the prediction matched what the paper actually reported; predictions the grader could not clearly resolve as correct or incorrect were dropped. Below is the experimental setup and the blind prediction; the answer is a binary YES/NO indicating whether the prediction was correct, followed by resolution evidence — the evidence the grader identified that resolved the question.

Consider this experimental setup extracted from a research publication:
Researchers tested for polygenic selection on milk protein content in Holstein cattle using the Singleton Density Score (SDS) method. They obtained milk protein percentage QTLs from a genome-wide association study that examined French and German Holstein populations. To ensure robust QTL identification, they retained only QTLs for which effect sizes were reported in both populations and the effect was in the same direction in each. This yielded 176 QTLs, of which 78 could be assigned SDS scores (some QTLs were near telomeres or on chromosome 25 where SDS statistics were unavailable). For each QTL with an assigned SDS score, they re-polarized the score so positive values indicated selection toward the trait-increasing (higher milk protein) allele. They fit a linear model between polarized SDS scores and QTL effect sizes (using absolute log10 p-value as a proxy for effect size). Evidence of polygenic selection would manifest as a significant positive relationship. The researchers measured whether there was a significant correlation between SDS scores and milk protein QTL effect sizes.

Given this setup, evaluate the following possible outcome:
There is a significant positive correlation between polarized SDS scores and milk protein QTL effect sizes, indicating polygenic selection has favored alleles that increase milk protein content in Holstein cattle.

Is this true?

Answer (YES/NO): NO